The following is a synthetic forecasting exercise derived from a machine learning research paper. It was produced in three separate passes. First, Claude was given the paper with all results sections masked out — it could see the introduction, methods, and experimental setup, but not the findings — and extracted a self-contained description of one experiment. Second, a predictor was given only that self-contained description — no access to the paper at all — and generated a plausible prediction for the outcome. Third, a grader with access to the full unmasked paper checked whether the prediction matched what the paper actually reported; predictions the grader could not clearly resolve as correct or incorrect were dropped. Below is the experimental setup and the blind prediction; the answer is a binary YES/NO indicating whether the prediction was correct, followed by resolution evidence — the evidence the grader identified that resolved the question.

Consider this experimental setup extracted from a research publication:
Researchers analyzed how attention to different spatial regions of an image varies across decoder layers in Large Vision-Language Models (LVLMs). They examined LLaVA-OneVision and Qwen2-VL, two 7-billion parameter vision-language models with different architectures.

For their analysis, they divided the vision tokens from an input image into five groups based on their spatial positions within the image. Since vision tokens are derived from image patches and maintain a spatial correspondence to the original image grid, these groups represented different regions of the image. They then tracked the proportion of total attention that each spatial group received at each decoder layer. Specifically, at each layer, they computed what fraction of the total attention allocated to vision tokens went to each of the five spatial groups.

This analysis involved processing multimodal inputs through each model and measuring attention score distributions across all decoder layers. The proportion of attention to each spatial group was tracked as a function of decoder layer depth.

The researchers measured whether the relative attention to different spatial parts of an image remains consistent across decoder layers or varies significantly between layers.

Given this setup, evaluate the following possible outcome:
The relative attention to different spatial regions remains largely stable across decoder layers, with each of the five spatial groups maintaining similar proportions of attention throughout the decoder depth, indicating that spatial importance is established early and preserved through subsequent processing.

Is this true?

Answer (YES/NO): NO